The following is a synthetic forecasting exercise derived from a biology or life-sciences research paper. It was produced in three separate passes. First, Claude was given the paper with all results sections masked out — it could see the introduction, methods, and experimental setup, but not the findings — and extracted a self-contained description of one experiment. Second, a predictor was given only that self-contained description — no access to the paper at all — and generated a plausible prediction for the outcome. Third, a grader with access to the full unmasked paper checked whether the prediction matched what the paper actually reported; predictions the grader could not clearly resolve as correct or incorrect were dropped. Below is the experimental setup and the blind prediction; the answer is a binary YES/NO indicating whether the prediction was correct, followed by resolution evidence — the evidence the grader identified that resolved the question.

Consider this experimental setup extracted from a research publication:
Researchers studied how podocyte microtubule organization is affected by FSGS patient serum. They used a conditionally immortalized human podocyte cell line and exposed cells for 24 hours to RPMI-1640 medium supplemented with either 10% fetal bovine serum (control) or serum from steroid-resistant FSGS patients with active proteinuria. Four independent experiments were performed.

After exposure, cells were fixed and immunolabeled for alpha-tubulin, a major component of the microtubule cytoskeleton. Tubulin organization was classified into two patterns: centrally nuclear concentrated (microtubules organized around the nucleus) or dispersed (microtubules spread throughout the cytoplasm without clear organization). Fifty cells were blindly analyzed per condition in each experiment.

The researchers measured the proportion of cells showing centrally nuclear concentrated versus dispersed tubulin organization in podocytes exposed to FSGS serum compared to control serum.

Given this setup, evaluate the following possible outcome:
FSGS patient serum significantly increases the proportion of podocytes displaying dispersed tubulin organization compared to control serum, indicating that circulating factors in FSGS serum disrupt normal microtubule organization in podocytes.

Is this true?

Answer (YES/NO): YES